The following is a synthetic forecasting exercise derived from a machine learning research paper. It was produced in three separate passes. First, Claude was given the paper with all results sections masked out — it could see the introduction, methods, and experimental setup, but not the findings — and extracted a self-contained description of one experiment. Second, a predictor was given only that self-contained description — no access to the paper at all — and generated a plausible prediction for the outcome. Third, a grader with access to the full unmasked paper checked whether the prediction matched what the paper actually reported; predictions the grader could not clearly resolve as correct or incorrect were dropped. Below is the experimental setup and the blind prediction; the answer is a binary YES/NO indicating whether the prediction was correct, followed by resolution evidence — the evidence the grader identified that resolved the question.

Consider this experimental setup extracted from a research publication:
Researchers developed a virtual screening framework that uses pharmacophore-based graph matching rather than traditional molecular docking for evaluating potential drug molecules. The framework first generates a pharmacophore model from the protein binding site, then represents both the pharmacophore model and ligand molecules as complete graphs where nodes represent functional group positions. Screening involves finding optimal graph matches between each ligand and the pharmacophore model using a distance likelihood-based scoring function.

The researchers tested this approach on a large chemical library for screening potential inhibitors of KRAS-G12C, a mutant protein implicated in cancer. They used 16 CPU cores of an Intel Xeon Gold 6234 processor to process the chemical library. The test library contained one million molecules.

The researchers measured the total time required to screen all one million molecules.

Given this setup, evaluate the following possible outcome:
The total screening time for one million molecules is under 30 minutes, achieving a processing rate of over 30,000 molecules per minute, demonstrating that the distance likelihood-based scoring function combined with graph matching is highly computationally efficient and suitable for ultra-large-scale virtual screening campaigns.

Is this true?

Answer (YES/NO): YES